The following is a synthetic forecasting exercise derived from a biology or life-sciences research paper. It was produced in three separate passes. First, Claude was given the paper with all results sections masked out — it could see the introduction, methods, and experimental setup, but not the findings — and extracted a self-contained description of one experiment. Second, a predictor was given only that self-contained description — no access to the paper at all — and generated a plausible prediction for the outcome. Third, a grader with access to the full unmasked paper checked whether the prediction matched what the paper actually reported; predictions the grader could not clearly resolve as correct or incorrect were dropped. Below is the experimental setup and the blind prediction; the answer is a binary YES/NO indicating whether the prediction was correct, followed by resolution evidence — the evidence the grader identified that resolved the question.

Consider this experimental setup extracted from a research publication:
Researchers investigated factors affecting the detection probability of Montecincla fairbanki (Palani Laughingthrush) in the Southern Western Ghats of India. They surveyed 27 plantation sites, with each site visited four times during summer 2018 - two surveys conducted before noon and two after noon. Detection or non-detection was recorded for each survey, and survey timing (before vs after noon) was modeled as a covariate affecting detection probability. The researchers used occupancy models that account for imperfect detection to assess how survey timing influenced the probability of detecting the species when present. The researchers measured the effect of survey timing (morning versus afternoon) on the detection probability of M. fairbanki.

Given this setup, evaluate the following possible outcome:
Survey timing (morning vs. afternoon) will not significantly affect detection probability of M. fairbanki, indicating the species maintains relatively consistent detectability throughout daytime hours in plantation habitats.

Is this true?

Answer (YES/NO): NO